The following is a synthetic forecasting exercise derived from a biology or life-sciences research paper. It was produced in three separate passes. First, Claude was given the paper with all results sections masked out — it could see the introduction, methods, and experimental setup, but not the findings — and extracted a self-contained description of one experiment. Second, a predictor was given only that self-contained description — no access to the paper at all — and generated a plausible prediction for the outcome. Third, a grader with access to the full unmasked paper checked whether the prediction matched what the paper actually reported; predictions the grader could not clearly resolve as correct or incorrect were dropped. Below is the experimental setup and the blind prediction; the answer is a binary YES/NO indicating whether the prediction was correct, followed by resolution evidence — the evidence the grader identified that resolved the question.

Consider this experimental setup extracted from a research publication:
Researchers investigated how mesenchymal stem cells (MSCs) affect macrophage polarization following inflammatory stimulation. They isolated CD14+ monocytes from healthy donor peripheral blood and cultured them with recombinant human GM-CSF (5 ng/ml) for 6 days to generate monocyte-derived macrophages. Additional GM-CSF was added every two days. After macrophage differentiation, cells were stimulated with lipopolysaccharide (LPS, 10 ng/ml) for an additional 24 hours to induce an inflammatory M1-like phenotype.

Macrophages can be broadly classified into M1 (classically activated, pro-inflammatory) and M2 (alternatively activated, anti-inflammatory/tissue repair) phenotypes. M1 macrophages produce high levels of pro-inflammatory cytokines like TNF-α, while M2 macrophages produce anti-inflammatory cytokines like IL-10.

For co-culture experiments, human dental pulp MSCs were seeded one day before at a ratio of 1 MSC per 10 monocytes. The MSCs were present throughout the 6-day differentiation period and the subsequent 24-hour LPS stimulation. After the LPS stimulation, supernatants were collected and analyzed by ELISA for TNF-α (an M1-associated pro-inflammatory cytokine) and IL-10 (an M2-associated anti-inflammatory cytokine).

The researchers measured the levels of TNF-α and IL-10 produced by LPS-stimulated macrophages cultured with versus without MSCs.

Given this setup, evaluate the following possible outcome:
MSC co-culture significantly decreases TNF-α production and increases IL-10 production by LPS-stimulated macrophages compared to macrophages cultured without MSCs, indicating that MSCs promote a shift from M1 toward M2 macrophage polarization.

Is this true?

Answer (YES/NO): YES